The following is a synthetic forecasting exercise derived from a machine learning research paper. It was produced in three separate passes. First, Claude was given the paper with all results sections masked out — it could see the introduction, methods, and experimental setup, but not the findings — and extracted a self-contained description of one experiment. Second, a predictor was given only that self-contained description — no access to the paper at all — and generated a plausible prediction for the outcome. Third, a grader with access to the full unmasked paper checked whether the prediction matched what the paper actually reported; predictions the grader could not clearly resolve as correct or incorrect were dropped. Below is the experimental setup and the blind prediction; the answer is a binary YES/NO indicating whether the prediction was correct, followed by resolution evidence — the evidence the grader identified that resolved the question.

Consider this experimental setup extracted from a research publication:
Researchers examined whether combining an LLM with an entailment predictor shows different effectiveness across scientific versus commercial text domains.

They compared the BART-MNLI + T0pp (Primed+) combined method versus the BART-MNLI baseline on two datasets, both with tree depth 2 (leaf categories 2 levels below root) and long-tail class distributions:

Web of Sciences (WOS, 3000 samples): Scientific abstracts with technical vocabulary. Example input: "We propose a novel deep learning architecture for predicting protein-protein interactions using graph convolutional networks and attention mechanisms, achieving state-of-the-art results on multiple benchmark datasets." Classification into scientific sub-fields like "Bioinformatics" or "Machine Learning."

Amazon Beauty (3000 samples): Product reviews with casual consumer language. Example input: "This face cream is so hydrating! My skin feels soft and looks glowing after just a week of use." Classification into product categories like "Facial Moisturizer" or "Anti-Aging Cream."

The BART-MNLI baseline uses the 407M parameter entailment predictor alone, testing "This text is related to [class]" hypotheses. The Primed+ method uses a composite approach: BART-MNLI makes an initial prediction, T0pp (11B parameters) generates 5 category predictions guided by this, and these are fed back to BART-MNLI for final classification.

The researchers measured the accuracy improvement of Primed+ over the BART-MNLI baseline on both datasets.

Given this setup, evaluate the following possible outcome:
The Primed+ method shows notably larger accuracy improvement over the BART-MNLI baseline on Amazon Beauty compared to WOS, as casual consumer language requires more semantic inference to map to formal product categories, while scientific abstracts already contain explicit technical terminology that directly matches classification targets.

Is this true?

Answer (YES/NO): YES